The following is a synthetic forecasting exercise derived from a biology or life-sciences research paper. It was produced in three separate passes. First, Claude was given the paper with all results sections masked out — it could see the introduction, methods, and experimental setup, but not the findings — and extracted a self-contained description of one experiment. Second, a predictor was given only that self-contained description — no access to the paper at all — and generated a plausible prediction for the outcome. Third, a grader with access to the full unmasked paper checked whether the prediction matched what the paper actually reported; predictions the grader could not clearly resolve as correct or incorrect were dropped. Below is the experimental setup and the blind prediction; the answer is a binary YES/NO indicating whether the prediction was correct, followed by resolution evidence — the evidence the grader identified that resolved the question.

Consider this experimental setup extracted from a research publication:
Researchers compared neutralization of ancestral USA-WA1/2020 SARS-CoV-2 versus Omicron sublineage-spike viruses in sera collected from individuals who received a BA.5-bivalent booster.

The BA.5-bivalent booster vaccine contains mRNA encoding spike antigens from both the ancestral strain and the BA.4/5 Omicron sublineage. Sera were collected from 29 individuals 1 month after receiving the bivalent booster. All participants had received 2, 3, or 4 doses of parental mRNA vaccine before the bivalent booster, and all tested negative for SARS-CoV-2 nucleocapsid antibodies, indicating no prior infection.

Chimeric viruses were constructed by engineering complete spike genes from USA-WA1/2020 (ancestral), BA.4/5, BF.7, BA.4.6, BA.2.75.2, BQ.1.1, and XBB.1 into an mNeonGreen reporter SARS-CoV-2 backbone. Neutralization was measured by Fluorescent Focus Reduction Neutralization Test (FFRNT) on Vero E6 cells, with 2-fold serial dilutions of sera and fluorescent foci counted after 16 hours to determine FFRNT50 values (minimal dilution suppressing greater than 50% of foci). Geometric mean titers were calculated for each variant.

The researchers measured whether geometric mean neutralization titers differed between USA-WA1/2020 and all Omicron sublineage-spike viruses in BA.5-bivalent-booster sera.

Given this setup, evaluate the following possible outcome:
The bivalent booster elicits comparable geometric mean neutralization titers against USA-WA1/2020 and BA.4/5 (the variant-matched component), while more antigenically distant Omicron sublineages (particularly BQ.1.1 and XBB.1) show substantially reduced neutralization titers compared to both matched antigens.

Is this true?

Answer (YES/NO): NO